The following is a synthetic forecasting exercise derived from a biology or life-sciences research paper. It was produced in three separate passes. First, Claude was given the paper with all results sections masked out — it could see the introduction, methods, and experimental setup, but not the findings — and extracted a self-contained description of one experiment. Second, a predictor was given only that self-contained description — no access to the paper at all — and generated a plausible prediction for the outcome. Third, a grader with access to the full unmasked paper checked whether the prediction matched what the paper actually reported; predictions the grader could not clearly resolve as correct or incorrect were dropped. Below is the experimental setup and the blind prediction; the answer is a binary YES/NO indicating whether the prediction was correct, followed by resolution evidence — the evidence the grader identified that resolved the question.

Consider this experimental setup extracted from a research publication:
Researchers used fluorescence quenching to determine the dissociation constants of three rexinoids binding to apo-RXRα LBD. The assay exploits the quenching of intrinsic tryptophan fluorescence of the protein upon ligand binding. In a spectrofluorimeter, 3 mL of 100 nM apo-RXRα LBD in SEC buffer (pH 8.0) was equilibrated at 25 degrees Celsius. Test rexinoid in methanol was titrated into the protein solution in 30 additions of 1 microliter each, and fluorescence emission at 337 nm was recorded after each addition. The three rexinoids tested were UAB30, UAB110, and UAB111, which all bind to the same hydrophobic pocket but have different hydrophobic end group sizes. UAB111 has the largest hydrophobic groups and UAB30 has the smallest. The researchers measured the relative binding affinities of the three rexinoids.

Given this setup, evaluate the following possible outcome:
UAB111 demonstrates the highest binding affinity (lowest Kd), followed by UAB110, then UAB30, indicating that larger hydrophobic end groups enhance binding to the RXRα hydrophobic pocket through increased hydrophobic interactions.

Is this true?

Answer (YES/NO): YES